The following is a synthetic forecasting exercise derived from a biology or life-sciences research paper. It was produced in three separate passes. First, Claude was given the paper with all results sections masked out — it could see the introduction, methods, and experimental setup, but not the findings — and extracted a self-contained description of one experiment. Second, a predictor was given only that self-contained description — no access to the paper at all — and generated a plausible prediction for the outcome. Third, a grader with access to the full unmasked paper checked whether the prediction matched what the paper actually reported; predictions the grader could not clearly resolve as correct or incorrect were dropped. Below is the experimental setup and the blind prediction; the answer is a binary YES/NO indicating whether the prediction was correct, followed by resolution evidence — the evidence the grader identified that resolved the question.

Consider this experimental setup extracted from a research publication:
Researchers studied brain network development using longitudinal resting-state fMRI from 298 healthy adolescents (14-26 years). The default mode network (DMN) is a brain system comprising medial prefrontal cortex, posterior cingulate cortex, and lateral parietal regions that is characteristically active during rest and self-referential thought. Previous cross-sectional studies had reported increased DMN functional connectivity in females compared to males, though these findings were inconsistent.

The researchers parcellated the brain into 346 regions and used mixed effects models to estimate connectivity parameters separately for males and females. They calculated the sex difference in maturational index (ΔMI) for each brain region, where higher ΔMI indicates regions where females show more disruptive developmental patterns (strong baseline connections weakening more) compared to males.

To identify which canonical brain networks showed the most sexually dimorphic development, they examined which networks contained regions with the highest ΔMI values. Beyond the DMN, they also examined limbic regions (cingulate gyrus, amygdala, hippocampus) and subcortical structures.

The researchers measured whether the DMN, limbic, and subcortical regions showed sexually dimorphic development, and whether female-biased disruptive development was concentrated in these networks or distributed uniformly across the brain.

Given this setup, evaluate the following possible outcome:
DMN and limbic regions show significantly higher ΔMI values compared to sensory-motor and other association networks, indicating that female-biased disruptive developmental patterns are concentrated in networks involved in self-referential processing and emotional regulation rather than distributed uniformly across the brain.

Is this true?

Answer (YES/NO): YES